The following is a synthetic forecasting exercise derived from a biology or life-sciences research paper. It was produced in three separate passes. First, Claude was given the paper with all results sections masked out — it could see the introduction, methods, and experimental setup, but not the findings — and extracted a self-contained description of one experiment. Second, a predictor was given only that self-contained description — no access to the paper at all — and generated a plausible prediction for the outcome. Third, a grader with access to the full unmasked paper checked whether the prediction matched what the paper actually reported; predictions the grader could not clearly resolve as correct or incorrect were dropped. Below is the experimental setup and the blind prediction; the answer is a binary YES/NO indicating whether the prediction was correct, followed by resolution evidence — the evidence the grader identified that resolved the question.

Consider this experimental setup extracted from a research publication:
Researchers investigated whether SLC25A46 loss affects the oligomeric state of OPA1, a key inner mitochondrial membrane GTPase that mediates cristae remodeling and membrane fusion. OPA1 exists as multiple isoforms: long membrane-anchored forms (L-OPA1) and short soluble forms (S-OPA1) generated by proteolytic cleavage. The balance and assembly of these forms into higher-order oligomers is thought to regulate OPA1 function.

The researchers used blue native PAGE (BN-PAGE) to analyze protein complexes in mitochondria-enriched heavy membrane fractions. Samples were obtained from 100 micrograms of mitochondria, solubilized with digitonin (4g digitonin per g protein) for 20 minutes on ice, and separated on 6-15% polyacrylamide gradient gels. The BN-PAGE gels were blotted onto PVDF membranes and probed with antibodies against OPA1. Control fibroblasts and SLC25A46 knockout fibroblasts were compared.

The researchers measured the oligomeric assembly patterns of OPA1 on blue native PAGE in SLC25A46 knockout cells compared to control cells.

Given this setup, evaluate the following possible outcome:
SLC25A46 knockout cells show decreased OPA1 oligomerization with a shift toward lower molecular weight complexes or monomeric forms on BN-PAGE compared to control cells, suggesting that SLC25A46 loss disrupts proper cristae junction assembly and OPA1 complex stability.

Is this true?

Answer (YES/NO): NO